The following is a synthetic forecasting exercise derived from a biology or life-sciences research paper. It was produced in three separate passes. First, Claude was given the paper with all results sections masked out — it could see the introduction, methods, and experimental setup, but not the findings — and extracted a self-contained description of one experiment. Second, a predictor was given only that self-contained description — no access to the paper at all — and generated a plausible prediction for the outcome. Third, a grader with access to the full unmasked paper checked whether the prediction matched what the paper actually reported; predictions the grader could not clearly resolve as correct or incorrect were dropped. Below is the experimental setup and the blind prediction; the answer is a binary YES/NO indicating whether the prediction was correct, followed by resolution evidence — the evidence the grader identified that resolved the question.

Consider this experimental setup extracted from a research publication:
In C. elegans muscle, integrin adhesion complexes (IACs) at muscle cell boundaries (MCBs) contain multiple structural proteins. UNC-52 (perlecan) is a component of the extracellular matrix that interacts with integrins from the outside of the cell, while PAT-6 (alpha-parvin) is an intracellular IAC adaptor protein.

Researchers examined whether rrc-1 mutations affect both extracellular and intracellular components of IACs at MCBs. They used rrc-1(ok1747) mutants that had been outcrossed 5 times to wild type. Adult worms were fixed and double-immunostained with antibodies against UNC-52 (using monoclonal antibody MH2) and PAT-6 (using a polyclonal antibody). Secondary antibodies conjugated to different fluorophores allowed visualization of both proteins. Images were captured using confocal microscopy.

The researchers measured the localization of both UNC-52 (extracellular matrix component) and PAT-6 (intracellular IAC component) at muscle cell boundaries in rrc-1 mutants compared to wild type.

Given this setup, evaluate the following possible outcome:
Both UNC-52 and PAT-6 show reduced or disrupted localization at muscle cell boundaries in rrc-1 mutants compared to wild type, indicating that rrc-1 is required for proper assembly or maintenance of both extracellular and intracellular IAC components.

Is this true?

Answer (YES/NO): YES